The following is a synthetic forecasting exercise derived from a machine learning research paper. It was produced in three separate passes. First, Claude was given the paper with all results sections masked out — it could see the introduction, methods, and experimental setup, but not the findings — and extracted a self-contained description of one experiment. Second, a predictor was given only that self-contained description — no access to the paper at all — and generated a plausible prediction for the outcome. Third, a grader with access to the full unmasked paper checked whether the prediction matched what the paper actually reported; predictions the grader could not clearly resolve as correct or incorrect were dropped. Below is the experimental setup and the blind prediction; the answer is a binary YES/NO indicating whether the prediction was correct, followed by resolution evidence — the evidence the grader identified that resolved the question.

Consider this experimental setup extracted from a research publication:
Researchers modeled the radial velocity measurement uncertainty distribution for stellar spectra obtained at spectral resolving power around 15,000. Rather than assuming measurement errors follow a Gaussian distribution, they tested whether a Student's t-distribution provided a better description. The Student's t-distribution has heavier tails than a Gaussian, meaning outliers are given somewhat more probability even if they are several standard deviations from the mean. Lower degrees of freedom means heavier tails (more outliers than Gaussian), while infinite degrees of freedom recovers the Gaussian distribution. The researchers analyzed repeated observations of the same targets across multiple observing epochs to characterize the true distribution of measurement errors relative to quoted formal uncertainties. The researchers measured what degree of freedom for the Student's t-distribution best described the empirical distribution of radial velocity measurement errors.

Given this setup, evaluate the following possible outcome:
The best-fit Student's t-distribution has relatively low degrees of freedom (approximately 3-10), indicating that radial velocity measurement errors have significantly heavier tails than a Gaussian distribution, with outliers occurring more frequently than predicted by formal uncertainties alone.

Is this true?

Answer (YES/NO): YES